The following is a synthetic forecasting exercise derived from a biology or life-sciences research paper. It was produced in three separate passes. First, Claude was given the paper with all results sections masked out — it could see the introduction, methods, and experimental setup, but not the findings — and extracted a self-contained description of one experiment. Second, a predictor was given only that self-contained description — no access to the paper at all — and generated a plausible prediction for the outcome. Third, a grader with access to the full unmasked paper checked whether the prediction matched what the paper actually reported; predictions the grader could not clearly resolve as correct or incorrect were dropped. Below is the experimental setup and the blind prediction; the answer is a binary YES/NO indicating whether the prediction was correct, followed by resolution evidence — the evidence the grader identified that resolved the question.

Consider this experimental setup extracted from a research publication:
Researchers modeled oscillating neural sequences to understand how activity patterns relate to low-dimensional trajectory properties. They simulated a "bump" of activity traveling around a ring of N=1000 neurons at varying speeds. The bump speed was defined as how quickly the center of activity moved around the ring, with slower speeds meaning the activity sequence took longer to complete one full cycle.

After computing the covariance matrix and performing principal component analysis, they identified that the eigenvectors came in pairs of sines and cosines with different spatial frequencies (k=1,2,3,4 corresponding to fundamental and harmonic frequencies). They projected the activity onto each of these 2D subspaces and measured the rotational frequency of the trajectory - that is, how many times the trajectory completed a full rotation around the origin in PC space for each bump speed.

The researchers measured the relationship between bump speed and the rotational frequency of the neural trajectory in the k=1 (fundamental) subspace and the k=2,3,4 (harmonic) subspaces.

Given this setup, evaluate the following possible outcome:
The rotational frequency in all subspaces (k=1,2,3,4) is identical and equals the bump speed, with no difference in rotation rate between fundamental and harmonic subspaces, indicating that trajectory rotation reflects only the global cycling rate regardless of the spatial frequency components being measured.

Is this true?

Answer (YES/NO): NO